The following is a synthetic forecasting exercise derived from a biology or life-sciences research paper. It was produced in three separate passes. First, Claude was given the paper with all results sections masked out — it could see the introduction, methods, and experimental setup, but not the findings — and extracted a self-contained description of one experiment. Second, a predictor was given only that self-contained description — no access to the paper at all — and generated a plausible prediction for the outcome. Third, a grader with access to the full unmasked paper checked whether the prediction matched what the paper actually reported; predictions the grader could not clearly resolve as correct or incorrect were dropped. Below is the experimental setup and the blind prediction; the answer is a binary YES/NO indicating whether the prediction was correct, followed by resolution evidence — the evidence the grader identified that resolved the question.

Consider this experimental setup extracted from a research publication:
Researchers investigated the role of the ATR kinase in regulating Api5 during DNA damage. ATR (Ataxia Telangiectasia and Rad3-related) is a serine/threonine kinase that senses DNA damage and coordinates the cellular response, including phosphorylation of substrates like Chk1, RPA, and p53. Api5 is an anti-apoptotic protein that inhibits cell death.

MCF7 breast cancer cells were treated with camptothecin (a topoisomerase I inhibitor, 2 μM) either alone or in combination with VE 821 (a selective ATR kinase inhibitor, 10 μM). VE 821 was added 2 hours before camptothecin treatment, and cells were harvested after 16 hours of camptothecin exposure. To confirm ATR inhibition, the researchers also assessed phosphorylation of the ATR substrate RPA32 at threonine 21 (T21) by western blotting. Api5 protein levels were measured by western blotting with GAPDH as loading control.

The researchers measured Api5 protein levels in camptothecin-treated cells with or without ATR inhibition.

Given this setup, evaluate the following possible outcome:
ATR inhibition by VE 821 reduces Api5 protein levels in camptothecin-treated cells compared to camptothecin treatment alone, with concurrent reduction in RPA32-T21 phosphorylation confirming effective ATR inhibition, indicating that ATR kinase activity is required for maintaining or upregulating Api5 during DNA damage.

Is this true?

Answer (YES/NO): NO